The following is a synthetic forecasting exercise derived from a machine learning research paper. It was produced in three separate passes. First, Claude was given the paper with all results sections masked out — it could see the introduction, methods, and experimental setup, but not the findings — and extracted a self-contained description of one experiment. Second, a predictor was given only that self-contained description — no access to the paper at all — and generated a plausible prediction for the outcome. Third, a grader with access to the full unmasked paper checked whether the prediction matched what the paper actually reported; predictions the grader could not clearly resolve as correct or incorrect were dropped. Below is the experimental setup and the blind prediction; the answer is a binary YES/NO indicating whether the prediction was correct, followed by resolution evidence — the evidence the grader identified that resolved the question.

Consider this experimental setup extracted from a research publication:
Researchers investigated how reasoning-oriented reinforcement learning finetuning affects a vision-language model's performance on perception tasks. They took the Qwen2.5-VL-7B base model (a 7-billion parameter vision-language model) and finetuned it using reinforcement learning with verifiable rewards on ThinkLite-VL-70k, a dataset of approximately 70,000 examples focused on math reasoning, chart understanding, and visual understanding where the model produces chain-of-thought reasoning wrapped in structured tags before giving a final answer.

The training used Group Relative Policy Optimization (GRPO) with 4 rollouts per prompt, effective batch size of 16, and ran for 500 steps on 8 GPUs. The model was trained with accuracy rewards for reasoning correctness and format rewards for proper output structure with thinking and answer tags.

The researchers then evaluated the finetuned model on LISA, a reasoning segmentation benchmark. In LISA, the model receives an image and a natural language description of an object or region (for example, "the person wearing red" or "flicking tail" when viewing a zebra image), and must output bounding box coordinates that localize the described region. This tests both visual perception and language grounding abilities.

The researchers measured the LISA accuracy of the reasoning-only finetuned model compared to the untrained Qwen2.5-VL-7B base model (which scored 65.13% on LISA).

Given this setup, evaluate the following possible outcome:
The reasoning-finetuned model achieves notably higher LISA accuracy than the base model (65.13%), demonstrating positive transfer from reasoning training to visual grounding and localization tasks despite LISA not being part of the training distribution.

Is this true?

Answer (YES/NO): NO